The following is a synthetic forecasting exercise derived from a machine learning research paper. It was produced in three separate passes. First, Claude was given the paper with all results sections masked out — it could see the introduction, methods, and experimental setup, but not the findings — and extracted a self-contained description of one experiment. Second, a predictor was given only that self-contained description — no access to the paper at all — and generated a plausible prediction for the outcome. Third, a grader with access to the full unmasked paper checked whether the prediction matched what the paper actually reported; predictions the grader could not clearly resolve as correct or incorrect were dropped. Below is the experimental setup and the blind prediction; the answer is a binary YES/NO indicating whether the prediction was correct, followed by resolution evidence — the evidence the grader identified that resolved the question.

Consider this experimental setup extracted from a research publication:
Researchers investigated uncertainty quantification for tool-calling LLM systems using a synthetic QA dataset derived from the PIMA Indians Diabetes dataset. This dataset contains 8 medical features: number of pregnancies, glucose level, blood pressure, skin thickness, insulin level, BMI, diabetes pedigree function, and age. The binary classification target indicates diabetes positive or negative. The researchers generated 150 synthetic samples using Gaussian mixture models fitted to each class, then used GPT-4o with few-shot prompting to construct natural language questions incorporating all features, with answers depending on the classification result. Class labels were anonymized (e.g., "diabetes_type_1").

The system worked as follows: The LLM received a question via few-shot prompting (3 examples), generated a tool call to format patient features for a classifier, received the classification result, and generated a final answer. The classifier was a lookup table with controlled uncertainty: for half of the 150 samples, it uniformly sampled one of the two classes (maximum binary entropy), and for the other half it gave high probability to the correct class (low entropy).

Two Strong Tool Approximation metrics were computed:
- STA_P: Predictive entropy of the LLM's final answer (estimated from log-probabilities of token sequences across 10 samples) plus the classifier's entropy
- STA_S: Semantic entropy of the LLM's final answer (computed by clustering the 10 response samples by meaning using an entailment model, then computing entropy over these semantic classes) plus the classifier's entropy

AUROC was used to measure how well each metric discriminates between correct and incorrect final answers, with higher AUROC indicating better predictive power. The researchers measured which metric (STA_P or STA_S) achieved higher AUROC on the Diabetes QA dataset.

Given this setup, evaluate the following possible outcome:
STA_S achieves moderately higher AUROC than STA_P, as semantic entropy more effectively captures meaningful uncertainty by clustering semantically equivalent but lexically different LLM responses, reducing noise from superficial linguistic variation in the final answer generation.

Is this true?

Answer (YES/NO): NO